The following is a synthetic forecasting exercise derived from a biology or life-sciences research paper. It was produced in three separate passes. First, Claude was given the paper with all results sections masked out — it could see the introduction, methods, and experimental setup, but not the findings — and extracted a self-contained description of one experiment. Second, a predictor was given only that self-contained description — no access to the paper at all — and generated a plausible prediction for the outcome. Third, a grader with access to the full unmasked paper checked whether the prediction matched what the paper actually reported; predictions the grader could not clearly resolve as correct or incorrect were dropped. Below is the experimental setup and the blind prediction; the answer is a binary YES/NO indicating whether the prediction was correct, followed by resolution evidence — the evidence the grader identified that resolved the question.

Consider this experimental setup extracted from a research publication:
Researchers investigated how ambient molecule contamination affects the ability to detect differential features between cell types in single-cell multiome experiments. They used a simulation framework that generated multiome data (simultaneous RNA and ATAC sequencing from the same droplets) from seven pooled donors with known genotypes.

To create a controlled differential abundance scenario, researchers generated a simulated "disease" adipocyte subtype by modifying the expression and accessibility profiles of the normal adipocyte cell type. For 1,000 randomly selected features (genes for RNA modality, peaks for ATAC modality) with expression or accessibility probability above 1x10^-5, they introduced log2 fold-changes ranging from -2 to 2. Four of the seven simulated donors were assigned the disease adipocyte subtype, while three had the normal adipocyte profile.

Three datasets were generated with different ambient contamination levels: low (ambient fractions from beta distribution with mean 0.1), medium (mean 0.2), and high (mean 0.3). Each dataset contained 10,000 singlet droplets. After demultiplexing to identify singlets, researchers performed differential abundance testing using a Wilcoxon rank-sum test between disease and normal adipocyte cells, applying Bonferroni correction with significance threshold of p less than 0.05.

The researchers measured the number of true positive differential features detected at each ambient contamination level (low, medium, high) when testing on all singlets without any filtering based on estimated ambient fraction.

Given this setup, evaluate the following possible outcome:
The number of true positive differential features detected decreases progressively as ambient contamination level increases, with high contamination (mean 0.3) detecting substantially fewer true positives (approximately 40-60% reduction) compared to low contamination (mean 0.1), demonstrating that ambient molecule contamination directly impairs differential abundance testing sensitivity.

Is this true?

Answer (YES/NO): NO